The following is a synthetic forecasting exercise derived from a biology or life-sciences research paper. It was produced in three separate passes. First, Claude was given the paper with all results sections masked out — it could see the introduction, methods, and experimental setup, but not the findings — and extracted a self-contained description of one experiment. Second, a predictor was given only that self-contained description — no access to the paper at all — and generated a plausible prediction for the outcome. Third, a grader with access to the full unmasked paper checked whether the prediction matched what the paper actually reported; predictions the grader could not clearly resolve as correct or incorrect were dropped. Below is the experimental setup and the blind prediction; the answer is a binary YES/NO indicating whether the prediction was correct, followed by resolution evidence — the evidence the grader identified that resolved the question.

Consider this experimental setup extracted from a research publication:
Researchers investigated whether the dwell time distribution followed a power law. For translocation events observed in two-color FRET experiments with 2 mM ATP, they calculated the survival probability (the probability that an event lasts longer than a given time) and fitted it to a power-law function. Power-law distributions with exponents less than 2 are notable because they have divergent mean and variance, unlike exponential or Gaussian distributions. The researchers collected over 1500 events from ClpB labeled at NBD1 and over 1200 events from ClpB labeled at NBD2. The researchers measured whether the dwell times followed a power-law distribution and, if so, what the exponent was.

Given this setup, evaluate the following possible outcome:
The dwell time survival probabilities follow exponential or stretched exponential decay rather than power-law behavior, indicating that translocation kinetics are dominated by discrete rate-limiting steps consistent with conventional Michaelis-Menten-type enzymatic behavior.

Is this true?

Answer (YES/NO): NO